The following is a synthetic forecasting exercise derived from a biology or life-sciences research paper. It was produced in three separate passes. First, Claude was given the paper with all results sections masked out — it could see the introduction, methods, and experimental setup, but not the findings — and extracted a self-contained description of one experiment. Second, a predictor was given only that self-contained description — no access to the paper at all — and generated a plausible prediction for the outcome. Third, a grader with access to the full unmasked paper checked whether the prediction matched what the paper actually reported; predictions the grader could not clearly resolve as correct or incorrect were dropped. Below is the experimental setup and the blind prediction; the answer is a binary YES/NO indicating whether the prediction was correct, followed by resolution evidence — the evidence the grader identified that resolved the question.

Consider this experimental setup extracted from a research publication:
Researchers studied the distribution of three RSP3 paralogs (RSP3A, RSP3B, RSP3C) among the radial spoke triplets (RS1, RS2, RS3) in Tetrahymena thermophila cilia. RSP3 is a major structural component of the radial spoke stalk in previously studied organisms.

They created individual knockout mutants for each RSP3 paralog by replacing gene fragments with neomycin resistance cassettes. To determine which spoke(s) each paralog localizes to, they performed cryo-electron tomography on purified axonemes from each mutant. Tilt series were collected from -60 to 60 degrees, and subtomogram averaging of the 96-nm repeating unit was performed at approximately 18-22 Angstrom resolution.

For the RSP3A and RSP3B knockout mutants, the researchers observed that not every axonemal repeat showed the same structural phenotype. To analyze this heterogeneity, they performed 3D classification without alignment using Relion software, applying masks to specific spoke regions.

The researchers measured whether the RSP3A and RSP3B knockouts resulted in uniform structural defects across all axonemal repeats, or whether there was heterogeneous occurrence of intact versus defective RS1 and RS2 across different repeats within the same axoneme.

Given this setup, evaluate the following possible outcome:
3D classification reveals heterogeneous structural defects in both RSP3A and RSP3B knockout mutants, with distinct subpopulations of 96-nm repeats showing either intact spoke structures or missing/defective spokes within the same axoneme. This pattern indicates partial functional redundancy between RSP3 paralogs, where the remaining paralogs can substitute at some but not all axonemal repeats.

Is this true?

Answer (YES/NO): NO